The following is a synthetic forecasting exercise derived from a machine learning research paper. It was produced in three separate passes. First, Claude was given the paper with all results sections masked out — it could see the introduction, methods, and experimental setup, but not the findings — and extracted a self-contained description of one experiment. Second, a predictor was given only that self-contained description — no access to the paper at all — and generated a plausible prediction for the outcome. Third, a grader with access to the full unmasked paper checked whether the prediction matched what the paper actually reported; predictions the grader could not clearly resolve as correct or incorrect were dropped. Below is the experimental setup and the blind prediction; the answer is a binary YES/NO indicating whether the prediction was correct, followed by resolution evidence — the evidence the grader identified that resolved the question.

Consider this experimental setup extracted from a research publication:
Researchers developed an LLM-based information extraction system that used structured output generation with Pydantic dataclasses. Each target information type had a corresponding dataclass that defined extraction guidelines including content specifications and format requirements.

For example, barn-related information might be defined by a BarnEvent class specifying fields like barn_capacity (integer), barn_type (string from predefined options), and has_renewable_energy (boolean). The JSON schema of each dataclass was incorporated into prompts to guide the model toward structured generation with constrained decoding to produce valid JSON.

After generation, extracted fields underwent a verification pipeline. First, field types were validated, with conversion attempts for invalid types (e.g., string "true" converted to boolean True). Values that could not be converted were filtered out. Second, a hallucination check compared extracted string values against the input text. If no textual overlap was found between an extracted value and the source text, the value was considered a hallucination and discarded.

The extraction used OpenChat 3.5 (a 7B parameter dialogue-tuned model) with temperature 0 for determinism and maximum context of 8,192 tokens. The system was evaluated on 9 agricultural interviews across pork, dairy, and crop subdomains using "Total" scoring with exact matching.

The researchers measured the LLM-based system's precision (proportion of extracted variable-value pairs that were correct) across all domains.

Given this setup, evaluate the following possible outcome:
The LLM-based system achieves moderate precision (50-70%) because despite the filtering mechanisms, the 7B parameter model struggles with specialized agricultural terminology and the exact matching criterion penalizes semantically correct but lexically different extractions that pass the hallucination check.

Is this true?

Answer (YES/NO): NO